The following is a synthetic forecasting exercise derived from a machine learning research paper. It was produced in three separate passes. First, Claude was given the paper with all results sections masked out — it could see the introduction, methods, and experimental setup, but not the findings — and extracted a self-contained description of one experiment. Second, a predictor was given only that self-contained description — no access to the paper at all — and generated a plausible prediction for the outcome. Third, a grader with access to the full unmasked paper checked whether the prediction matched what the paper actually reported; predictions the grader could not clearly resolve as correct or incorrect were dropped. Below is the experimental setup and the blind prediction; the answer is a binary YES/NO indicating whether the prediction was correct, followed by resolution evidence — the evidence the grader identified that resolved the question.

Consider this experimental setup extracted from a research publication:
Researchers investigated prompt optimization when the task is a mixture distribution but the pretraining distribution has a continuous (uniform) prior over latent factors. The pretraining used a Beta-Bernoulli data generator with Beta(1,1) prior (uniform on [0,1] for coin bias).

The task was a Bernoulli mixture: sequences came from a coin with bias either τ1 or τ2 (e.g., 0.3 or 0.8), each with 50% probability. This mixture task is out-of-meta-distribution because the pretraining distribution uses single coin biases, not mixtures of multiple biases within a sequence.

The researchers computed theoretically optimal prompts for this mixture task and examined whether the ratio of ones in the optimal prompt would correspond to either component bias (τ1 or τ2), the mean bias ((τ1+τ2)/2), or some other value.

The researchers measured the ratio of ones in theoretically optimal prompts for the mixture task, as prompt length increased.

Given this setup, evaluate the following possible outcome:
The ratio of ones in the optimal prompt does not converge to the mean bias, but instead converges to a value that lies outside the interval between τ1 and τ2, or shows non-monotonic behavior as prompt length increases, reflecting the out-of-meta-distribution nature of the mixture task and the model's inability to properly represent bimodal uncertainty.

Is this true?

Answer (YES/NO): NO